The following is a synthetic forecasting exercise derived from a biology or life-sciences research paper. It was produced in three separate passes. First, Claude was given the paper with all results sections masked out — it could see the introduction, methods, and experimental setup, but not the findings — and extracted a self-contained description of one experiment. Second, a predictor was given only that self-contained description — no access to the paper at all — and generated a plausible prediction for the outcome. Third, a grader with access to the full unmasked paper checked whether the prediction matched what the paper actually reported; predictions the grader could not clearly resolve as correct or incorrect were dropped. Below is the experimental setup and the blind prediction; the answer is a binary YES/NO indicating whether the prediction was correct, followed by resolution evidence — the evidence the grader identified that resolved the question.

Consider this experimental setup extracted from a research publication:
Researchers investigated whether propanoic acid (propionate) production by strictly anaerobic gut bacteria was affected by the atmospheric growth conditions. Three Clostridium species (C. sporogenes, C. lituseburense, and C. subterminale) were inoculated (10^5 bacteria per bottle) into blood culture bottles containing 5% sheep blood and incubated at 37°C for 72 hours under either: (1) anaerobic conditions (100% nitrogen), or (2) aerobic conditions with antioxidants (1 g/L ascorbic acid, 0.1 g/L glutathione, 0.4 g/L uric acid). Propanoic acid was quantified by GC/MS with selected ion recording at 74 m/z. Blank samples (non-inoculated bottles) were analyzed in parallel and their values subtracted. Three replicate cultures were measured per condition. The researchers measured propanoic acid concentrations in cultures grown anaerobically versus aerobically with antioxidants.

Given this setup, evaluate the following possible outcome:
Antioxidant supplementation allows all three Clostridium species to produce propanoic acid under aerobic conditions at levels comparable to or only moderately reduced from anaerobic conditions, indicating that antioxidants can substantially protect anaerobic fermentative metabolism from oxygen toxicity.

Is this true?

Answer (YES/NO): NO